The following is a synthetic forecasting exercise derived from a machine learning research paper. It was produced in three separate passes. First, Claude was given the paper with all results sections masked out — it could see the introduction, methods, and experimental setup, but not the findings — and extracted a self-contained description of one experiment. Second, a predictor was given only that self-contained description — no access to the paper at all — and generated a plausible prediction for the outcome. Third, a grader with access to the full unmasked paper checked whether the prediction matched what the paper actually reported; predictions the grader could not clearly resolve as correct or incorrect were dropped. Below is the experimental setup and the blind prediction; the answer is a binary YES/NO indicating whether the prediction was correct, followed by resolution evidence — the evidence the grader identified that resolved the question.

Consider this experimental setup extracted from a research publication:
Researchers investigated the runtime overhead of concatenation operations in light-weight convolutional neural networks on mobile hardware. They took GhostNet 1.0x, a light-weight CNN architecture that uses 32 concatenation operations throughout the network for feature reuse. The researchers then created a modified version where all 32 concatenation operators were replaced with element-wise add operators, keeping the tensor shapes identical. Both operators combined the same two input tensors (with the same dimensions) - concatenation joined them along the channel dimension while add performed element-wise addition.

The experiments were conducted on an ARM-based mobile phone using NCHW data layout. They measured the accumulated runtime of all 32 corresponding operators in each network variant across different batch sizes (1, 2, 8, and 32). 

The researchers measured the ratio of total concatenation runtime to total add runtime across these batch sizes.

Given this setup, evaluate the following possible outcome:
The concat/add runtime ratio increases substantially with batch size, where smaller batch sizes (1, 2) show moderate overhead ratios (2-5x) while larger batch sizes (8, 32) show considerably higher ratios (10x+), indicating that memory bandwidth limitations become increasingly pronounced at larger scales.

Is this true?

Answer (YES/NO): NO